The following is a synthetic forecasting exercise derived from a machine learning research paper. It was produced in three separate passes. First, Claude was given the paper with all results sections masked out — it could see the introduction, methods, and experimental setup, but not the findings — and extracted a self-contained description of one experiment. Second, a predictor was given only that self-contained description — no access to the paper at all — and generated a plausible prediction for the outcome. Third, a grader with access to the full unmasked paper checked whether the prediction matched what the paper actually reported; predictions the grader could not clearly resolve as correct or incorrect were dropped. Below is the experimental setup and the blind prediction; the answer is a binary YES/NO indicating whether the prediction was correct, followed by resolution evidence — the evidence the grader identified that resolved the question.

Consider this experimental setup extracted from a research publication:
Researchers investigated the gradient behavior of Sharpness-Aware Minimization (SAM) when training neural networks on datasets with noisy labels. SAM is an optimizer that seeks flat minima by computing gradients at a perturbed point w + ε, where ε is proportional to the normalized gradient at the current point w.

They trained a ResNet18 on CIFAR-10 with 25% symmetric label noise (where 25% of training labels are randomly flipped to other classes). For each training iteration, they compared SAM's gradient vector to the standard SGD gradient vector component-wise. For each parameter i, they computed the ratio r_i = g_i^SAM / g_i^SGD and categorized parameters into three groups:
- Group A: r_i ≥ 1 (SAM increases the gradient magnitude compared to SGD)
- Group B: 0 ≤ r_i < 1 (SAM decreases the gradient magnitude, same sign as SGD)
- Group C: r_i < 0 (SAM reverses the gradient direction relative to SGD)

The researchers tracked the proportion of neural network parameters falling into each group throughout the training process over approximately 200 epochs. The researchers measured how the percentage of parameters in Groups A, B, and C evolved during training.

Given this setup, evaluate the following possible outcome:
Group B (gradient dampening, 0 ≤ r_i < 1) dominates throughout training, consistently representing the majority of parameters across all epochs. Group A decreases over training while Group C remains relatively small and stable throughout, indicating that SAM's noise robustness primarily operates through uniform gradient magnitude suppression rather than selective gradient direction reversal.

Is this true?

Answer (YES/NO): NO